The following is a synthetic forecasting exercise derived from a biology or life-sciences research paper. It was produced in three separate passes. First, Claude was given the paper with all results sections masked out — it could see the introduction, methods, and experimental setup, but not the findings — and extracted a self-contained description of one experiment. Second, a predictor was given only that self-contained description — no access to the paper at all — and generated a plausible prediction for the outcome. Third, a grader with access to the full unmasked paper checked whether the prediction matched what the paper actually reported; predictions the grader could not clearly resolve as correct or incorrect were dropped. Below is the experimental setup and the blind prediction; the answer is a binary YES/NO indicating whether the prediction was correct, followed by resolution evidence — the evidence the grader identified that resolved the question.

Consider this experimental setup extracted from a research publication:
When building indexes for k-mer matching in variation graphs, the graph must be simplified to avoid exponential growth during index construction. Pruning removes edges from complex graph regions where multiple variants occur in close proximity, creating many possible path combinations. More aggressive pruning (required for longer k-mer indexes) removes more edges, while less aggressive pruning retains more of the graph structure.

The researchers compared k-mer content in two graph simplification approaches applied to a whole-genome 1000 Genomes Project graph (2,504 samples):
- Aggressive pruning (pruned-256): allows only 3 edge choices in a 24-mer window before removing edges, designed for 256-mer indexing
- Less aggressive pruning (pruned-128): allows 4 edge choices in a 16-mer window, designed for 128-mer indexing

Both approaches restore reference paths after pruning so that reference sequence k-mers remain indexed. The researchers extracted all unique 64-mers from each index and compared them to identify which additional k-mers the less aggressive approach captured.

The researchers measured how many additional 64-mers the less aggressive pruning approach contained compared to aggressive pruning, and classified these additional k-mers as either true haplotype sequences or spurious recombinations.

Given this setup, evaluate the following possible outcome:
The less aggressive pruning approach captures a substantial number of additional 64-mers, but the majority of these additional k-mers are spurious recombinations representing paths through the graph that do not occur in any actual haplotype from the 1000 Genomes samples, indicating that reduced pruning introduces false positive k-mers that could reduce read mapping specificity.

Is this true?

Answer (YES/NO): YES